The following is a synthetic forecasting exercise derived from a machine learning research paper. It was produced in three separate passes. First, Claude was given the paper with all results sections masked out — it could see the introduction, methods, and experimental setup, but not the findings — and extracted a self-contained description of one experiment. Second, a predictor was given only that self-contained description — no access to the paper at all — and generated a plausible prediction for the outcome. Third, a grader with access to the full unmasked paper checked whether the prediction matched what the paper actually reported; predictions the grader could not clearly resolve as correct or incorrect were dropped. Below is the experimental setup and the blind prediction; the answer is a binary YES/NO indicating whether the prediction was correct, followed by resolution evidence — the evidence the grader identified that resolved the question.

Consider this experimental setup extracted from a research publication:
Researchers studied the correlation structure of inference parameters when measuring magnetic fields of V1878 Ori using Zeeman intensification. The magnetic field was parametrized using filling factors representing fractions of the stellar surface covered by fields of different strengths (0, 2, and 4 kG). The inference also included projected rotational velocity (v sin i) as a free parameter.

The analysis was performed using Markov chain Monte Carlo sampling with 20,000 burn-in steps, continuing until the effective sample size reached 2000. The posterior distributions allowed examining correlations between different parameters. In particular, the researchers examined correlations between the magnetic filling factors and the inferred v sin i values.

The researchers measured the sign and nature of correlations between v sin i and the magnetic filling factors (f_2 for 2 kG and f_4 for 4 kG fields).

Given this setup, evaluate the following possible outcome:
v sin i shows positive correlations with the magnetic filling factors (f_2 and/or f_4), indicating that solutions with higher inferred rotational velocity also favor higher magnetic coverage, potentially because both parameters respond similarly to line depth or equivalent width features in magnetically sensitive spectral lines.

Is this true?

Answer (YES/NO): NO